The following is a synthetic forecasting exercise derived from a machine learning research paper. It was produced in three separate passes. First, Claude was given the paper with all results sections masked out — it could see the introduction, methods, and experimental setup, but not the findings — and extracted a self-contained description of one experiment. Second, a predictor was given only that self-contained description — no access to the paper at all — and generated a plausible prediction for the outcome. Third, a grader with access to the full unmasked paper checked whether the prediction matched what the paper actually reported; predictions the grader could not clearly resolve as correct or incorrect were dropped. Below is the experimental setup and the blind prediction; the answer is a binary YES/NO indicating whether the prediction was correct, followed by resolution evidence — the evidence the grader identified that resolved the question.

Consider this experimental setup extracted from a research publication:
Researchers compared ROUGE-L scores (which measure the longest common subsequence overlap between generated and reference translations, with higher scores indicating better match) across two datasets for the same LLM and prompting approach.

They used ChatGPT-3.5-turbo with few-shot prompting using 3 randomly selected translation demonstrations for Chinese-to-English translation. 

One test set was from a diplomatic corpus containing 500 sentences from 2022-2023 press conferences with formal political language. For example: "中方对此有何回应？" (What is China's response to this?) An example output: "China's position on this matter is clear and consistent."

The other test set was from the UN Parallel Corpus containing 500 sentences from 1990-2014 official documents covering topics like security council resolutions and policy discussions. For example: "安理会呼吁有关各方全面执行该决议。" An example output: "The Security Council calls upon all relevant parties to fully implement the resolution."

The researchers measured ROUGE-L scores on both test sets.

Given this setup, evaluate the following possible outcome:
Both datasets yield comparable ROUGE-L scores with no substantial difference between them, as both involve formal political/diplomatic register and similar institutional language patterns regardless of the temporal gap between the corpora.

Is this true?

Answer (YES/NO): NO